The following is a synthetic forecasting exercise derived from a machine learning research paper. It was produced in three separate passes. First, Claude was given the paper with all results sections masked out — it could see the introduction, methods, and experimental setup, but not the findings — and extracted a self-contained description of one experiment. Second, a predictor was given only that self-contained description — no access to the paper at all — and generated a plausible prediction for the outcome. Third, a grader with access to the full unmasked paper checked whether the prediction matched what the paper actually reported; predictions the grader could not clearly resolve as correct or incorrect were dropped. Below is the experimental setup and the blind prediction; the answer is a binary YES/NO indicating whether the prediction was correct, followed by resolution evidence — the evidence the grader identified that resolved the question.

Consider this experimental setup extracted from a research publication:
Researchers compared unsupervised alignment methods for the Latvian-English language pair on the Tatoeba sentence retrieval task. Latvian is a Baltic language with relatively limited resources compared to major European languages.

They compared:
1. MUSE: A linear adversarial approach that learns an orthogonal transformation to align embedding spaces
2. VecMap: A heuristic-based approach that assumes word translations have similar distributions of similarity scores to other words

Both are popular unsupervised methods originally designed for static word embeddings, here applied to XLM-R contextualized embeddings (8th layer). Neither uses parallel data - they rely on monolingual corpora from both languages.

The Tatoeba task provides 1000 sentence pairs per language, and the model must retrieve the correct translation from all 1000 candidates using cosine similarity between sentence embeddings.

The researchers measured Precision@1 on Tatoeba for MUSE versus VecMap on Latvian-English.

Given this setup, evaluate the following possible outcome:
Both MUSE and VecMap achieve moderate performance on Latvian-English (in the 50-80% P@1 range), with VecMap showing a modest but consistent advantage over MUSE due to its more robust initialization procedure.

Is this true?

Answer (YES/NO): NO